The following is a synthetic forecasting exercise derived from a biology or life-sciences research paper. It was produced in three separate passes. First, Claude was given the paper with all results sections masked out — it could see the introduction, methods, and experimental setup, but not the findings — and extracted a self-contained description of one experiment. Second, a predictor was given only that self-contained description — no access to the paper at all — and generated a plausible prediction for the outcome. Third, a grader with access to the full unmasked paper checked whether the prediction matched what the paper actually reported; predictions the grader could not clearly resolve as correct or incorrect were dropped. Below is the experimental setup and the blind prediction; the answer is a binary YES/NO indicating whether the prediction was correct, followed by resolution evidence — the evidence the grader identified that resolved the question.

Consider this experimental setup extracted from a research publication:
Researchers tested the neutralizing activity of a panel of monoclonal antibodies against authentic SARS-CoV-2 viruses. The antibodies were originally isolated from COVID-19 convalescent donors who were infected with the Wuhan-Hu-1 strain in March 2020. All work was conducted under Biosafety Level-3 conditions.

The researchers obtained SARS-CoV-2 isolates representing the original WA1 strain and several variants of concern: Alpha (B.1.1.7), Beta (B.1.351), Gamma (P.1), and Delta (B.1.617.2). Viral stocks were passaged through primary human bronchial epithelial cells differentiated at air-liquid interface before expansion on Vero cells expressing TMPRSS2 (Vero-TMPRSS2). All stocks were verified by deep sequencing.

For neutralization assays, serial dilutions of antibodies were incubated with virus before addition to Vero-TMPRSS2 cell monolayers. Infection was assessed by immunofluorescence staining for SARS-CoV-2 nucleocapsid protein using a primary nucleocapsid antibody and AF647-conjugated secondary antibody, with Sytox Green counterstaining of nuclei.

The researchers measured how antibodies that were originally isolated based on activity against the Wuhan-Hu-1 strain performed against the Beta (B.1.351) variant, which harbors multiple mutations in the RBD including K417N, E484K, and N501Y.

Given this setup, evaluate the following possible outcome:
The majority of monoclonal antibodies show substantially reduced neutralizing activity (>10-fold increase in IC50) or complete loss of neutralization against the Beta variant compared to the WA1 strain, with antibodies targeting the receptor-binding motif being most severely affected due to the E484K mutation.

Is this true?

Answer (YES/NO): YES